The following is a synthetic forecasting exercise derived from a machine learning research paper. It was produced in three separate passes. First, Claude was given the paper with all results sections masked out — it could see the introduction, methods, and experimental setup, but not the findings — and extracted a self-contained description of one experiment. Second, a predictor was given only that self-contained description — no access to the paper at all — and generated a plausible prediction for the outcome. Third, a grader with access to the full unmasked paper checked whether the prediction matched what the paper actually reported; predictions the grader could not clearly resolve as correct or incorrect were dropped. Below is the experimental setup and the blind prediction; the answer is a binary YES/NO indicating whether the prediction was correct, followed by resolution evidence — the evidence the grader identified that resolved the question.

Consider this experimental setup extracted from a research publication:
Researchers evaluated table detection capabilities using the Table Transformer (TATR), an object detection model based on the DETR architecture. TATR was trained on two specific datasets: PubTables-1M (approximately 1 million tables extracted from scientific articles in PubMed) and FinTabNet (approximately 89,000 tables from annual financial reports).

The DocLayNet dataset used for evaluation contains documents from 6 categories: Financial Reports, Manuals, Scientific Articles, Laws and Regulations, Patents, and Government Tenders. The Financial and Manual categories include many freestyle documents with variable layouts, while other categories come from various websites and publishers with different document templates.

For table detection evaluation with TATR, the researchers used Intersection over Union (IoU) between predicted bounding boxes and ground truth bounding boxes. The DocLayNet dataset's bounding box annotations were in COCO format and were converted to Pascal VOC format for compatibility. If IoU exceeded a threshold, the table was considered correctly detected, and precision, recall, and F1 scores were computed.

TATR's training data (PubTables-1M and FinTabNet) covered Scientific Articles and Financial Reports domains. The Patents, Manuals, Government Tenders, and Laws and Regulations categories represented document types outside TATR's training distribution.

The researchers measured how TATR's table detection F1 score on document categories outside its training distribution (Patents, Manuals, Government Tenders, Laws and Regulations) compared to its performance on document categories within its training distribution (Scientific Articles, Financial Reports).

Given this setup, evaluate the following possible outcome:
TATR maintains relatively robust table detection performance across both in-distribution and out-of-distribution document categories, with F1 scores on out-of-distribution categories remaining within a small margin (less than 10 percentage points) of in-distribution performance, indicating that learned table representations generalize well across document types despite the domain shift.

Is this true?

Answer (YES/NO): NO